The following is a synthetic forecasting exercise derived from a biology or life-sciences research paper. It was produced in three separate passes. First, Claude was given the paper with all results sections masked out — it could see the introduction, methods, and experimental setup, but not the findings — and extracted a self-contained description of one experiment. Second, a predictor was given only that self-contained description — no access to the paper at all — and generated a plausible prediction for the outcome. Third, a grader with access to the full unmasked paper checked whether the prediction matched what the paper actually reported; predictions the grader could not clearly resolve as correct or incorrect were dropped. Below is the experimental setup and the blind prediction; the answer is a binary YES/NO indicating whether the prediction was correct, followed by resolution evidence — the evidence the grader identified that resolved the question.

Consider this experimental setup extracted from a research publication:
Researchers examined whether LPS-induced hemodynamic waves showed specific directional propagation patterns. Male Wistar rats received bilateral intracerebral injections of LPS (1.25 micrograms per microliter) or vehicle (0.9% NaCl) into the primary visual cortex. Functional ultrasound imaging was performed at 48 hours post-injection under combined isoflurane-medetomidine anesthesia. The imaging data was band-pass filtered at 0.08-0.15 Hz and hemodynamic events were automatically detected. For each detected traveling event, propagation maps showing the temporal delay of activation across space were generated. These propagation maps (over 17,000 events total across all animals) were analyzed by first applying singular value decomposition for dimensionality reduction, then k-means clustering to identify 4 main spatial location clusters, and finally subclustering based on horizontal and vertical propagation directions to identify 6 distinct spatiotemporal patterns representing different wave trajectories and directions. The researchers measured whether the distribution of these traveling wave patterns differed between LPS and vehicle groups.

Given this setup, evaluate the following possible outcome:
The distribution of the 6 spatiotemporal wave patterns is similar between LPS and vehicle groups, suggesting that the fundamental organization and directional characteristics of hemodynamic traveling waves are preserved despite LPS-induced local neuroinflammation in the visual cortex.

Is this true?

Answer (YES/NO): NO